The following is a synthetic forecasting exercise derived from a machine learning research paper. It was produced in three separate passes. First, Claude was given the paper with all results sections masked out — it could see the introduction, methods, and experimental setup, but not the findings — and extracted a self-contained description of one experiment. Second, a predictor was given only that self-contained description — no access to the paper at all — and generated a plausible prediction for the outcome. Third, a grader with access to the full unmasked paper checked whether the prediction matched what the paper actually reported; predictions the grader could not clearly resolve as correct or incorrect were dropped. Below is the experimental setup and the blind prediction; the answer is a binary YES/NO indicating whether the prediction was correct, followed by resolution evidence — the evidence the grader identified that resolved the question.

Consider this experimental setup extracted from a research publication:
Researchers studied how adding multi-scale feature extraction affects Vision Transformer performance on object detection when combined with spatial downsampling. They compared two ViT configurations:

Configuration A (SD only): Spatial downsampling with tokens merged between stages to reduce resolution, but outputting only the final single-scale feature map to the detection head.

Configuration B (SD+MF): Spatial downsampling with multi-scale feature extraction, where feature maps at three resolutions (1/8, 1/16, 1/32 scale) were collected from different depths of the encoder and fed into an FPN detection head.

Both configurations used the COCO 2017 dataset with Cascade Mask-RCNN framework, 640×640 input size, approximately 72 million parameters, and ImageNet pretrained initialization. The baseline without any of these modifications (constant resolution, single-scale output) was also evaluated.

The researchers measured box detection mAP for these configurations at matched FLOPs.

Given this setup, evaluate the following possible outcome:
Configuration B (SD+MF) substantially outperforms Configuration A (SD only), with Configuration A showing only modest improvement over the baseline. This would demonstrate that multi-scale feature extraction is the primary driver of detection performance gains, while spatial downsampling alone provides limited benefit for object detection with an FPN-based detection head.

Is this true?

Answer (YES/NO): NO